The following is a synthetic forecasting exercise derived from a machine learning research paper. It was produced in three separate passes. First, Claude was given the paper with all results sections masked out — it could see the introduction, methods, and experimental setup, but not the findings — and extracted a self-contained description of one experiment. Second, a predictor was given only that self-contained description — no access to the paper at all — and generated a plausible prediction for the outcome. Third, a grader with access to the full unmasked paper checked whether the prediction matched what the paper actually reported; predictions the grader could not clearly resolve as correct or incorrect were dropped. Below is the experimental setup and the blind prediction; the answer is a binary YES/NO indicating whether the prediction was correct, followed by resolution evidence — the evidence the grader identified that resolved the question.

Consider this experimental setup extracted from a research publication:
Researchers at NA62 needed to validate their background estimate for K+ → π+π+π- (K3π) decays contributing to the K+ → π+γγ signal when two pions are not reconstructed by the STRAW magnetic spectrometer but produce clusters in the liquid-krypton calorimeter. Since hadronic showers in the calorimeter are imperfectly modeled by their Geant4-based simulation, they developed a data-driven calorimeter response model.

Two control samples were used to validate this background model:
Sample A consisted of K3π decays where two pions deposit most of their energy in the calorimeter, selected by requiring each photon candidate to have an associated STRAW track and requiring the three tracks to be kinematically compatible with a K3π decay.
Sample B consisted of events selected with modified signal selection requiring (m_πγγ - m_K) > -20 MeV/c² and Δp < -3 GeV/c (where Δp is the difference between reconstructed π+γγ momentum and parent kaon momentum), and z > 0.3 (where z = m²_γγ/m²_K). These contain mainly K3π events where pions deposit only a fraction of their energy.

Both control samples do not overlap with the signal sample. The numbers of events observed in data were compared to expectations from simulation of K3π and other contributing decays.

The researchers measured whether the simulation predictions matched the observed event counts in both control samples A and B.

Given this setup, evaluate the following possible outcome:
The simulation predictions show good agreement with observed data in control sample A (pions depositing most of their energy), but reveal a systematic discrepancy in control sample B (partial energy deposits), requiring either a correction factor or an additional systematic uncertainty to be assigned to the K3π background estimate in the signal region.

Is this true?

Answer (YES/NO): NO